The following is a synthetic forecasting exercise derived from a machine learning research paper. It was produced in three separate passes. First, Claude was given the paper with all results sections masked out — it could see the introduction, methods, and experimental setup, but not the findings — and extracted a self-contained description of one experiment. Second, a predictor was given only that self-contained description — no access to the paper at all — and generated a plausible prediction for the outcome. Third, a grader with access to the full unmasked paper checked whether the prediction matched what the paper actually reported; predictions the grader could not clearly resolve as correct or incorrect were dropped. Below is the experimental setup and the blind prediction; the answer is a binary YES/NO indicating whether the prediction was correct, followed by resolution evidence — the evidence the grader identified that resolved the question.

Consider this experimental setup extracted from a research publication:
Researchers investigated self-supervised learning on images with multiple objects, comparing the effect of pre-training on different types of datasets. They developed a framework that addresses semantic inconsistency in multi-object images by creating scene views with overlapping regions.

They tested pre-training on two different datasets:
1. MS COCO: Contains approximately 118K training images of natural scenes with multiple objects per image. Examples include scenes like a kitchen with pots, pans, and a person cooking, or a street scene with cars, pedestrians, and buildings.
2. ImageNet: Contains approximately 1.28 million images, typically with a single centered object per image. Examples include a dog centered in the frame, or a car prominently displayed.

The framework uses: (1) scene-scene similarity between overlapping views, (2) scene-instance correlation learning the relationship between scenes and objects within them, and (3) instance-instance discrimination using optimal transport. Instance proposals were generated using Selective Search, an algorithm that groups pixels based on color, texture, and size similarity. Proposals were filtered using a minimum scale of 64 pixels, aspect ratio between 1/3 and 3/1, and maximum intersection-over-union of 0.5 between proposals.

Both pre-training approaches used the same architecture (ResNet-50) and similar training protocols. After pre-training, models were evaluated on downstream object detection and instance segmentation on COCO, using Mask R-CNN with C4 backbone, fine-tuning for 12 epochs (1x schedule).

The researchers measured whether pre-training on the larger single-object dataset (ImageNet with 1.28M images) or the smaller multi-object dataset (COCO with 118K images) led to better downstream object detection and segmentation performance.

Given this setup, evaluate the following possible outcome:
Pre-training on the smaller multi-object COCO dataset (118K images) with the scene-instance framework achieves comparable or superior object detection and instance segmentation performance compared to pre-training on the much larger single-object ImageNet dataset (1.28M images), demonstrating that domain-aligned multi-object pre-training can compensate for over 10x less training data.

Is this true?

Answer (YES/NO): NO